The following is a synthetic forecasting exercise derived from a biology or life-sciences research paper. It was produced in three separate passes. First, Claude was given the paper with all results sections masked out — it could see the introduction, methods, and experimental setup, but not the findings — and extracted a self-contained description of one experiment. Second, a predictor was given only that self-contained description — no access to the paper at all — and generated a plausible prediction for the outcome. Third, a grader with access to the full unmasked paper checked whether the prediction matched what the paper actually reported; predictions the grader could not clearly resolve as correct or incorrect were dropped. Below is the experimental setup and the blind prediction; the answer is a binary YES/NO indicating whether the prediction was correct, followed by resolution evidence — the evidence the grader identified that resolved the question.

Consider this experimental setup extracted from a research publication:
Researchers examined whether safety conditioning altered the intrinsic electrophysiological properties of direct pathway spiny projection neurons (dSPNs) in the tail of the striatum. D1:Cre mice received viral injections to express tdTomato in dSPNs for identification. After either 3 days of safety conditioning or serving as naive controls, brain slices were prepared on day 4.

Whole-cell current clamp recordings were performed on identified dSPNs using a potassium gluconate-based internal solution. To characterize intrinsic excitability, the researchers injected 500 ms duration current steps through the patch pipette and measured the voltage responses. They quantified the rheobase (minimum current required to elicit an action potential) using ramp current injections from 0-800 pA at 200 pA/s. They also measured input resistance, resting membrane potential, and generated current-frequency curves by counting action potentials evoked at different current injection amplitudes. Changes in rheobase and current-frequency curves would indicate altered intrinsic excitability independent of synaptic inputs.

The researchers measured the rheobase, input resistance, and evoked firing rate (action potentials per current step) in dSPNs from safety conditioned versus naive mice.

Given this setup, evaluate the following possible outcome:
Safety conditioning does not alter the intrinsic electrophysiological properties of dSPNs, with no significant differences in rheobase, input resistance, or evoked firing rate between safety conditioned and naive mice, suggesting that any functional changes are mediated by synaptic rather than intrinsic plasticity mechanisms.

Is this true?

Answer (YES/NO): YES